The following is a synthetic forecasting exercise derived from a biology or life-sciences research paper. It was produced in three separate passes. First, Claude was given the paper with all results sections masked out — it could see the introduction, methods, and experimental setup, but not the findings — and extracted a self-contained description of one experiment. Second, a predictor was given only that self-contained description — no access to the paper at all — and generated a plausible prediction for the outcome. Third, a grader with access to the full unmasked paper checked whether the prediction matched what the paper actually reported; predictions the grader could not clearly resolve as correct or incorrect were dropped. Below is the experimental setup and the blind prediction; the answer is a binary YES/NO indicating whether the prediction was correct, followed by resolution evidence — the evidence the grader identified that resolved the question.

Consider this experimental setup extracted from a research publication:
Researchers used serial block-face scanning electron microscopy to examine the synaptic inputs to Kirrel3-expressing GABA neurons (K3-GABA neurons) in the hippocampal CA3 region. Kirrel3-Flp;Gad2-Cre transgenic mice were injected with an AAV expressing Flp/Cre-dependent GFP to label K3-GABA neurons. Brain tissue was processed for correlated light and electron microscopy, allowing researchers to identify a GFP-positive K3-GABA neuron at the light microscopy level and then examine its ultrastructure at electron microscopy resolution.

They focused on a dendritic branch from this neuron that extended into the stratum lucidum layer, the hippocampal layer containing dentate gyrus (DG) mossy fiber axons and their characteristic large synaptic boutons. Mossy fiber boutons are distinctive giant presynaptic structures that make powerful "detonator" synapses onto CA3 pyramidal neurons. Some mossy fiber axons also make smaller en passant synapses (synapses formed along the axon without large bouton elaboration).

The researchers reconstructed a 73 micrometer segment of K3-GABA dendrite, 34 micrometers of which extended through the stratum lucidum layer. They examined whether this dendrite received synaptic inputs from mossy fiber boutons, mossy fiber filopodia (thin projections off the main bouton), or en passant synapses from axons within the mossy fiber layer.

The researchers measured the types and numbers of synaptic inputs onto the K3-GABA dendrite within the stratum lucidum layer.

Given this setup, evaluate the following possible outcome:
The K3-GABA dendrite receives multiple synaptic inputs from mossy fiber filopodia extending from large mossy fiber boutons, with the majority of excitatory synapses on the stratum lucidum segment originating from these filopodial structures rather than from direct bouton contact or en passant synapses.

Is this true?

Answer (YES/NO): NO